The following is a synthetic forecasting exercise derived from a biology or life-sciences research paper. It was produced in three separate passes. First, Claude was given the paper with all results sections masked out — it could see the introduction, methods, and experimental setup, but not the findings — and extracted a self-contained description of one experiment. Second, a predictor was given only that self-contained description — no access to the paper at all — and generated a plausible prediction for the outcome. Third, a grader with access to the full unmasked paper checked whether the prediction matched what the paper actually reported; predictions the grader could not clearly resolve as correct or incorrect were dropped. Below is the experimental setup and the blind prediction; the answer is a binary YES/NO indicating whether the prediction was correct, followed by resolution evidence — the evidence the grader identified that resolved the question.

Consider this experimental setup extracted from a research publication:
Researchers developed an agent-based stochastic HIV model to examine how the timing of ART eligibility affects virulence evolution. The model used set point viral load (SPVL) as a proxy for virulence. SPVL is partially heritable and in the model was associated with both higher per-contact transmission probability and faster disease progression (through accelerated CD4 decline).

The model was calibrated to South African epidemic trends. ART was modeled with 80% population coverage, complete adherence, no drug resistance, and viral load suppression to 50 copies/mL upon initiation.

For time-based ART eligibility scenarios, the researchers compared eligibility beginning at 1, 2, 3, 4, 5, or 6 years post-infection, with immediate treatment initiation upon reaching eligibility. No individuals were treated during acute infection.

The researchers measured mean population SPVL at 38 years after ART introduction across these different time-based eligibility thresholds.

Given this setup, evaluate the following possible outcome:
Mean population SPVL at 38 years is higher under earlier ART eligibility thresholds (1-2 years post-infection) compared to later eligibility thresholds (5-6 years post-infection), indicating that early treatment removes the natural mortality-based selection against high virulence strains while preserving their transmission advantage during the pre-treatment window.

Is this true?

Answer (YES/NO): YES